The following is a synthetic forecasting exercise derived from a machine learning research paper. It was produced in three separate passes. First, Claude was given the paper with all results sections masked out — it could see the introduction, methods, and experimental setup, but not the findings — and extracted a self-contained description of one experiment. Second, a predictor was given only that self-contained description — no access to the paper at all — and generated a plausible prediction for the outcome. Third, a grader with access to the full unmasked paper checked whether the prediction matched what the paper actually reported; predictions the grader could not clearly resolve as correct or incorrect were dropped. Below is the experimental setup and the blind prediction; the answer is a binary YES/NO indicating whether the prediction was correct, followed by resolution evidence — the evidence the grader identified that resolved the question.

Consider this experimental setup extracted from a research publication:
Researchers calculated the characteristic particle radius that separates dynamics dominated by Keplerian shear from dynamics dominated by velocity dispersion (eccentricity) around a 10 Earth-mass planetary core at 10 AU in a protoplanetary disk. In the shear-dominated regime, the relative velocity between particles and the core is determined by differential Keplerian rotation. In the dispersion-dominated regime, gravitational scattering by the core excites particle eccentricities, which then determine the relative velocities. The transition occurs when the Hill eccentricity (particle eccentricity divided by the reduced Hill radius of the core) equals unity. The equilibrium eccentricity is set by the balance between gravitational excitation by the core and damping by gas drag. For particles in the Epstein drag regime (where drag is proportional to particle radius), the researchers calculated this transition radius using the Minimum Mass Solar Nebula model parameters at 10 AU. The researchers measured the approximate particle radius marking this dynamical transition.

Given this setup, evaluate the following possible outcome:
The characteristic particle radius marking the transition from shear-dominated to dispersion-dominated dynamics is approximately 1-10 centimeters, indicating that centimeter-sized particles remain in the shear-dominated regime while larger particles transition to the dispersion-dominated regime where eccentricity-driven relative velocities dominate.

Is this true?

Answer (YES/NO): NO